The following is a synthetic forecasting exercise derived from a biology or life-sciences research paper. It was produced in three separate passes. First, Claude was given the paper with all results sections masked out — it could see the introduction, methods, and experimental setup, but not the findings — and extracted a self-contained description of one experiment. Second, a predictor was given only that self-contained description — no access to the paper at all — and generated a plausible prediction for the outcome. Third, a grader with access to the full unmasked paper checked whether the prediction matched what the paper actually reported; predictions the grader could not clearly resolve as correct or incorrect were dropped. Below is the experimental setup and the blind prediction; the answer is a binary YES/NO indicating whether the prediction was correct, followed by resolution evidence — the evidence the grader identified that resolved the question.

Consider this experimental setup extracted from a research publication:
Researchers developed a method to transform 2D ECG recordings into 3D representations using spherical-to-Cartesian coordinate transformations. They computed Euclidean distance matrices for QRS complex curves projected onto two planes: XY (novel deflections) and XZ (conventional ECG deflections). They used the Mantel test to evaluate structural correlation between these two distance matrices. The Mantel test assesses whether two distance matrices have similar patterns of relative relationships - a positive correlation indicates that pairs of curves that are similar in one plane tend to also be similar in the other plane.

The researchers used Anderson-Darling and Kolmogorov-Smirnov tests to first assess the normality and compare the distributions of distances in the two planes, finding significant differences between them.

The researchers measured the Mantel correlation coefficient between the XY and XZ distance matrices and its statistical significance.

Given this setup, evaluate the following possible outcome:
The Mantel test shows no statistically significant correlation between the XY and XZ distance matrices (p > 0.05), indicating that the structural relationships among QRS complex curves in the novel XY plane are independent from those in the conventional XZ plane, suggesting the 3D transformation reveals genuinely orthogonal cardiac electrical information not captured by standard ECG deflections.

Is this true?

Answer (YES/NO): NO